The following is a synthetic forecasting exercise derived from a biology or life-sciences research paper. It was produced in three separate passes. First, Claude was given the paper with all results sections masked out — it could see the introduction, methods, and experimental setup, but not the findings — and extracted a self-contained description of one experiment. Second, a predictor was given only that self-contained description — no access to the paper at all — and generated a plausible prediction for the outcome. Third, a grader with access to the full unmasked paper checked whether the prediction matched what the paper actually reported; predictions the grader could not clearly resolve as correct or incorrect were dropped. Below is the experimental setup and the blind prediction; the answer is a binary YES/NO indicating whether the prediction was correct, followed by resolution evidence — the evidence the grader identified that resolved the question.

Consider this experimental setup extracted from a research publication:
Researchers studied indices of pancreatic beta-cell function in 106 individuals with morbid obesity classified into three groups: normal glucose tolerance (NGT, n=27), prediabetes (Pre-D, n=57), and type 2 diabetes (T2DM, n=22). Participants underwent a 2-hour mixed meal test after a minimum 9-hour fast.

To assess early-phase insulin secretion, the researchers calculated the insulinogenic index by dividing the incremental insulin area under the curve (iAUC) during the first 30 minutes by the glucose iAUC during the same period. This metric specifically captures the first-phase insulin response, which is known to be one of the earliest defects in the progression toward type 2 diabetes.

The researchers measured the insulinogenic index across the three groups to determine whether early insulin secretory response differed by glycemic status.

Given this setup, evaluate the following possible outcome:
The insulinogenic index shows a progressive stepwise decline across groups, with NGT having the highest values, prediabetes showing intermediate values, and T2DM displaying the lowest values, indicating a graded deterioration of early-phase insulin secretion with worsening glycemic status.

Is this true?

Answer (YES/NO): NO